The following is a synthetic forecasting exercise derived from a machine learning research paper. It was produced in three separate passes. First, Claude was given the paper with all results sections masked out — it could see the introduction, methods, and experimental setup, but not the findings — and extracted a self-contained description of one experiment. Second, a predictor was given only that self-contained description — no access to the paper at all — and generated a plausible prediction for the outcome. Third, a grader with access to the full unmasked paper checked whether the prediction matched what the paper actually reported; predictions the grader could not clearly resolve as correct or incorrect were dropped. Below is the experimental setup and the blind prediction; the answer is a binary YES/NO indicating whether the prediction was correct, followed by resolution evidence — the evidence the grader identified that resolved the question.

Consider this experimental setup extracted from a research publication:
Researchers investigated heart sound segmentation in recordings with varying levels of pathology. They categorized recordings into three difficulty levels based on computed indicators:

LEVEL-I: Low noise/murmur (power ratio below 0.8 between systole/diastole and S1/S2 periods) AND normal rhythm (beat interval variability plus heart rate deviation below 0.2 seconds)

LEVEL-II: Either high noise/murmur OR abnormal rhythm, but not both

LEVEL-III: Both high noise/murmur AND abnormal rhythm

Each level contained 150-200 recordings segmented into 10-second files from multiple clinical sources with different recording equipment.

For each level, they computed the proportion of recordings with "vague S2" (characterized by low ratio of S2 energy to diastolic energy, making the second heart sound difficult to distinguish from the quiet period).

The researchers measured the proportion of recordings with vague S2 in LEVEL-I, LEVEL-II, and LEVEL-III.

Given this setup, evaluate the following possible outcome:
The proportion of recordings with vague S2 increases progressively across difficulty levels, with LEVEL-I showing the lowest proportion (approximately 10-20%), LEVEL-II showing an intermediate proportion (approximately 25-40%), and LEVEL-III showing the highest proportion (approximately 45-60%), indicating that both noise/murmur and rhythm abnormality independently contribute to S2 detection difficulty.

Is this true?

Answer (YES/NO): NO